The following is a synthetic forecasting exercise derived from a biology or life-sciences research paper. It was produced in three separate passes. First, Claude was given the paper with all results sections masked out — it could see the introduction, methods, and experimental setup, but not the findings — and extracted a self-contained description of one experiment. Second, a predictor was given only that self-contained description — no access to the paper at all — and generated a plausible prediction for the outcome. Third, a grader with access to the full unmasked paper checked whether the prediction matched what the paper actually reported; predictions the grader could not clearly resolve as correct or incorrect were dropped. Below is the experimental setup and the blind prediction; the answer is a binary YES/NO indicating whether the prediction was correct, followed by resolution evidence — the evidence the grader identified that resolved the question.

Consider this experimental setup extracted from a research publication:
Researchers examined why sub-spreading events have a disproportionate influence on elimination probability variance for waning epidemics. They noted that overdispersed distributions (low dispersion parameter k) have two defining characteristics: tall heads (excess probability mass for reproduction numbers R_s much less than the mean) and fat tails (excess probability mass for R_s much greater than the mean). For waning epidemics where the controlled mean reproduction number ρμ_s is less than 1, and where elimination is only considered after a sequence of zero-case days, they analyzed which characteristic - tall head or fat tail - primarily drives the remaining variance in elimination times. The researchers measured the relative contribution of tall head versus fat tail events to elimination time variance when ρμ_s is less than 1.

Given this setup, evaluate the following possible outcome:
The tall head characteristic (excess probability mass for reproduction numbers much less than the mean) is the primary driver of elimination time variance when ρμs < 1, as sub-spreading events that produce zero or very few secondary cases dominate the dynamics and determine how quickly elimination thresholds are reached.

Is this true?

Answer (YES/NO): YES